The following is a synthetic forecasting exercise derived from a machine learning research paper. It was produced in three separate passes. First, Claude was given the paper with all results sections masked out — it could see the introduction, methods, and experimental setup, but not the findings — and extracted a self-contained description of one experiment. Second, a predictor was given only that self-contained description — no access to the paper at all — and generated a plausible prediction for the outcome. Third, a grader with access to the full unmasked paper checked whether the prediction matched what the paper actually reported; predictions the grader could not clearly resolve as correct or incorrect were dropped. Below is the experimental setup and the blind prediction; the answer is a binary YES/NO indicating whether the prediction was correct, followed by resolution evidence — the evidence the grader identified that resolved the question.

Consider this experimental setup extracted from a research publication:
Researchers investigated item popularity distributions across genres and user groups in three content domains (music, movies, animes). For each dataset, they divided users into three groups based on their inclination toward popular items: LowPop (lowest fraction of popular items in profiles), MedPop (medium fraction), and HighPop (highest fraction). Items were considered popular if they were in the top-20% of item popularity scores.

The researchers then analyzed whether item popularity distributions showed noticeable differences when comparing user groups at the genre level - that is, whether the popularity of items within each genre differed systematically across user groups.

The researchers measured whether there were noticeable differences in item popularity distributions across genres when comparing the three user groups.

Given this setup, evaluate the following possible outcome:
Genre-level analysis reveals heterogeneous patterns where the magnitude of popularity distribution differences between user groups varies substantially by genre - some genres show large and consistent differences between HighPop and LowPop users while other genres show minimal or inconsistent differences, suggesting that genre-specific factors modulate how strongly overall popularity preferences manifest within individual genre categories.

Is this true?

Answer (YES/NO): NO